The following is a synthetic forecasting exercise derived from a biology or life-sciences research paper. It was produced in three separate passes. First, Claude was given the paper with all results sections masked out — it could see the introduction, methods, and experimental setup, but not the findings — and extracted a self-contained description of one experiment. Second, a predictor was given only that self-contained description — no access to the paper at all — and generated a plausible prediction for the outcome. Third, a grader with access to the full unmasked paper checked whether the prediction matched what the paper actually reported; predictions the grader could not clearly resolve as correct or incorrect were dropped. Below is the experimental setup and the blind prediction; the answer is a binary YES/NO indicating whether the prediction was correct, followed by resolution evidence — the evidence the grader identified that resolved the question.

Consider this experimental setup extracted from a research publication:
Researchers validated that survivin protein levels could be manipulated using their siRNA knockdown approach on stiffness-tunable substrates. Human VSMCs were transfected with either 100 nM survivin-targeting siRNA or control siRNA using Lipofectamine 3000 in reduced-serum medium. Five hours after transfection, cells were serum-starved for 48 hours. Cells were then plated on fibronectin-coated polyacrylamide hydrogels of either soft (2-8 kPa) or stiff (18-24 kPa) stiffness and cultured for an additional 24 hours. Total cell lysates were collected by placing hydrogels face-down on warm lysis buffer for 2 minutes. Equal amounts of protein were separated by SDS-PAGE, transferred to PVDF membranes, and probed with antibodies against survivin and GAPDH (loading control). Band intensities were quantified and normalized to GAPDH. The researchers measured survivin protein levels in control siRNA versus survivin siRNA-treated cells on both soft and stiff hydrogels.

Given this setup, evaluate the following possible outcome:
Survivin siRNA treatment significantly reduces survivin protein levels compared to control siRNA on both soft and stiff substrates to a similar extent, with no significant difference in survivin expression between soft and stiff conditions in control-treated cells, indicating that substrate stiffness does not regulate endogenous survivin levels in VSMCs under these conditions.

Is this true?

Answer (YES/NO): NO